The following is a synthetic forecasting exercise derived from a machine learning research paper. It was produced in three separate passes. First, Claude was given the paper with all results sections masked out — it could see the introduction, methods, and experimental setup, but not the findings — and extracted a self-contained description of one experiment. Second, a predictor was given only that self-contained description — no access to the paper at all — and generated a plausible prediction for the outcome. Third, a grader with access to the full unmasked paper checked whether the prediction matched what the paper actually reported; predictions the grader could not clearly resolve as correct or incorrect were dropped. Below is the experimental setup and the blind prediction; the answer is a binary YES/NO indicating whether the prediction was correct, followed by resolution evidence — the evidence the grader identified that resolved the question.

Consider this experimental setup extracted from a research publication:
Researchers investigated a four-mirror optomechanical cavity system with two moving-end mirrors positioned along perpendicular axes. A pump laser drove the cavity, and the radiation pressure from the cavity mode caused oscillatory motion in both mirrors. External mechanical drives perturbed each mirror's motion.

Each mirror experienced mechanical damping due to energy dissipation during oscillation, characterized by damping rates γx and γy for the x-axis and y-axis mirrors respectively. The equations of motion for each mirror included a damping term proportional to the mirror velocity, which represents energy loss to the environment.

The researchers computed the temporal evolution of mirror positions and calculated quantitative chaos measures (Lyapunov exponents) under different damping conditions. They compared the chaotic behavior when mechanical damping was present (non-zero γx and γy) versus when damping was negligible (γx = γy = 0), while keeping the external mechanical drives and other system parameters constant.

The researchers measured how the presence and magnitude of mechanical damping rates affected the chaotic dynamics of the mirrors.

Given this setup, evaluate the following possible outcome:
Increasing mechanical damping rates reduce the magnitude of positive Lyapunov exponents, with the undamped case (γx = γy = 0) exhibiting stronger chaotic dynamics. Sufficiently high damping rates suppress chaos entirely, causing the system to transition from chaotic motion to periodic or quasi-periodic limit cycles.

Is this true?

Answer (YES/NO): NO